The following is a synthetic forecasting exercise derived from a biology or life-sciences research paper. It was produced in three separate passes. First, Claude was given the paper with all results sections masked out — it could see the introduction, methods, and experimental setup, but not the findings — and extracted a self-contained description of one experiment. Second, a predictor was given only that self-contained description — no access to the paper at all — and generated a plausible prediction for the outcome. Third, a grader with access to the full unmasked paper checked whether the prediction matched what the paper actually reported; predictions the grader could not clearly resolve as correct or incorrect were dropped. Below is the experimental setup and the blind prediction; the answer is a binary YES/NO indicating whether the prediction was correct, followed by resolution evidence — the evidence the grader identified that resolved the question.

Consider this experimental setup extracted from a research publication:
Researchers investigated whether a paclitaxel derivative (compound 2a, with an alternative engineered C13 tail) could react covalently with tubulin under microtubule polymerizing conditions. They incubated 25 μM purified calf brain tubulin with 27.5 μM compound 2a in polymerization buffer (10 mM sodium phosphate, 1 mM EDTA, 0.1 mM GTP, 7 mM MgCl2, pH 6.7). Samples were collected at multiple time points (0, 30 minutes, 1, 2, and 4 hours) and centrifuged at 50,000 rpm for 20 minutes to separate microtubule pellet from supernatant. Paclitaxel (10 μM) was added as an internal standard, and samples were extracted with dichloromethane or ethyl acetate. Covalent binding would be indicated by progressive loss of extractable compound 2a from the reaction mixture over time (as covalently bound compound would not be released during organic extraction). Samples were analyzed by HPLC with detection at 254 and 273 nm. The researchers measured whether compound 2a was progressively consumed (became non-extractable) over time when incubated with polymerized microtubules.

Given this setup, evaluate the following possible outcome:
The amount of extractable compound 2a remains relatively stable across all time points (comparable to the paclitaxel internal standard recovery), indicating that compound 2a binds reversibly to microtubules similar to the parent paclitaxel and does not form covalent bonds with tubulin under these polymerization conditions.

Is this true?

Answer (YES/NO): YES